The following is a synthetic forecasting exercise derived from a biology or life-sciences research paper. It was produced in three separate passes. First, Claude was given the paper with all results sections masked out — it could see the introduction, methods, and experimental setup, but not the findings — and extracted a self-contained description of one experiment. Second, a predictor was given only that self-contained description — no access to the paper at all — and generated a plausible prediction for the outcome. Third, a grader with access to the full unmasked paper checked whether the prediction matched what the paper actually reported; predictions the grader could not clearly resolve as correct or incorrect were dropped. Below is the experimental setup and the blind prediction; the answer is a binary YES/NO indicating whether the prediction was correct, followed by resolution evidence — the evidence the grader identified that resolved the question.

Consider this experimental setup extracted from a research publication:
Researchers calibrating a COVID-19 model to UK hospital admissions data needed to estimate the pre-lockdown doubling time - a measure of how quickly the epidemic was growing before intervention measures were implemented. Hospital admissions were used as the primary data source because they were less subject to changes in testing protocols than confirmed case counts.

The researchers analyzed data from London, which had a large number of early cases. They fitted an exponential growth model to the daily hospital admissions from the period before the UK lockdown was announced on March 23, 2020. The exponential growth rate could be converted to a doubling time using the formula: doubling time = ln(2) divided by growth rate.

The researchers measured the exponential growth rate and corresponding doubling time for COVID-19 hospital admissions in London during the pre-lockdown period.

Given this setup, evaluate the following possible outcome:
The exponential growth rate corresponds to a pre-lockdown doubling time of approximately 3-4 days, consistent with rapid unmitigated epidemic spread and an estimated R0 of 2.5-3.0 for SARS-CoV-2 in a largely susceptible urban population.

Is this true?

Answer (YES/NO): YES